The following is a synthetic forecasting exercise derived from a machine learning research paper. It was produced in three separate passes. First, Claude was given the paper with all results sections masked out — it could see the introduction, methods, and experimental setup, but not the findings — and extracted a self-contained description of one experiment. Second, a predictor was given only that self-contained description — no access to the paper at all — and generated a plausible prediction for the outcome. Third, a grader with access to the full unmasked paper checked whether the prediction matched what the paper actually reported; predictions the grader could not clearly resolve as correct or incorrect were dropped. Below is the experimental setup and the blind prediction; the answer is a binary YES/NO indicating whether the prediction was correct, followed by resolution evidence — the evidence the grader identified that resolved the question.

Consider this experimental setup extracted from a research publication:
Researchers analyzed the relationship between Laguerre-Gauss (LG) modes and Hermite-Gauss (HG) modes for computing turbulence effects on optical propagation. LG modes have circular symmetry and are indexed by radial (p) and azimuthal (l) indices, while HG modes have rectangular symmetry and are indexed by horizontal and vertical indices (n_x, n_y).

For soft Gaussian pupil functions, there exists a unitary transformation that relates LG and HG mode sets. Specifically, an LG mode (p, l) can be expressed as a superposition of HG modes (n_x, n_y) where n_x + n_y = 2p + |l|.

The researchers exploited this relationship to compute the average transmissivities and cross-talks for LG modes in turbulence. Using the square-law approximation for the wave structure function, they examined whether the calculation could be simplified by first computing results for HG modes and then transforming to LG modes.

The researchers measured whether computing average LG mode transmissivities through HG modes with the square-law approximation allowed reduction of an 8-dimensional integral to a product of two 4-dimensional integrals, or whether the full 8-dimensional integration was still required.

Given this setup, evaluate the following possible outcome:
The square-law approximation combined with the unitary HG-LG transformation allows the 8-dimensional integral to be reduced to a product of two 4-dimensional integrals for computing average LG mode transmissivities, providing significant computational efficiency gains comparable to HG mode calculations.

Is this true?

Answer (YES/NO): YES